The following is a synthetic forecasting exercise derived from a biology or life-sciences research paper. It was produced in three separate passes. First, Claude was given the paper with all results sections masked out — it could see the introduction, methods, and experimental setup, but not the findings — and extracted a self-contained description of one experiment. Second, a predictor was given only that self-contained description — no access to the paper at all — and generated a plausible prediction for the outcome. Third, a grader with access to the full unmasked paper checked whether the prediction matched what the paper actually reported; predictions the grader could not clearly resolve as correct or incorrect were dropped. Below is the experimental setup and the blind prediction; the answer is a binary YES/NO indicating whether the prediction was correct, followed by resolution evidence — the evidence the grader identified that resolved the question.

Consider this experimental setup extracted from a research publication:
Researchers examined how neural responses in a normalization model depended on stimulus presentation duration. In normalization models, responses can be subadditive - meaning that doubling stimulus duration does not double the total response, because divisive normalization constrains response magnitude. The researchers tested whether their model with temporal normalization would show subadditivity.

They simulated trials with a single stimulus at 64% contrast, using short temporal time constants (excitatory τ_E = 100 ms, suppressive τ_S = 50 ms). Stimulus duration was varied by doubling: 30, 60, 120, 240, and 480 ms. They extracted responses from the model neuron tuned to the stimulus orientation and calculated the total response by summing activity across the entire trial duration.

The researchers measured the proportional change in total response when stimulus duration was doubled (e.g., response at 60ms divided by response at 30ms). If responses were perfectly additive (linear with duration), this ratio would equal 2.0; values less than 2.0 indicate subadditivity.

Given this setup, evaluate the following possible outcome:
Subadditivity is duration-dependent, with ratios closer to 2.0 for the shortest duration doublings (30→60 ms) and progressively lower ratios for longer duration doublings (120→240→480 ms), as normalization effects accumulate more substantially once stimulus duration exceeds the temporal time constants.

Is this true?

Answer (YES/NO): NO